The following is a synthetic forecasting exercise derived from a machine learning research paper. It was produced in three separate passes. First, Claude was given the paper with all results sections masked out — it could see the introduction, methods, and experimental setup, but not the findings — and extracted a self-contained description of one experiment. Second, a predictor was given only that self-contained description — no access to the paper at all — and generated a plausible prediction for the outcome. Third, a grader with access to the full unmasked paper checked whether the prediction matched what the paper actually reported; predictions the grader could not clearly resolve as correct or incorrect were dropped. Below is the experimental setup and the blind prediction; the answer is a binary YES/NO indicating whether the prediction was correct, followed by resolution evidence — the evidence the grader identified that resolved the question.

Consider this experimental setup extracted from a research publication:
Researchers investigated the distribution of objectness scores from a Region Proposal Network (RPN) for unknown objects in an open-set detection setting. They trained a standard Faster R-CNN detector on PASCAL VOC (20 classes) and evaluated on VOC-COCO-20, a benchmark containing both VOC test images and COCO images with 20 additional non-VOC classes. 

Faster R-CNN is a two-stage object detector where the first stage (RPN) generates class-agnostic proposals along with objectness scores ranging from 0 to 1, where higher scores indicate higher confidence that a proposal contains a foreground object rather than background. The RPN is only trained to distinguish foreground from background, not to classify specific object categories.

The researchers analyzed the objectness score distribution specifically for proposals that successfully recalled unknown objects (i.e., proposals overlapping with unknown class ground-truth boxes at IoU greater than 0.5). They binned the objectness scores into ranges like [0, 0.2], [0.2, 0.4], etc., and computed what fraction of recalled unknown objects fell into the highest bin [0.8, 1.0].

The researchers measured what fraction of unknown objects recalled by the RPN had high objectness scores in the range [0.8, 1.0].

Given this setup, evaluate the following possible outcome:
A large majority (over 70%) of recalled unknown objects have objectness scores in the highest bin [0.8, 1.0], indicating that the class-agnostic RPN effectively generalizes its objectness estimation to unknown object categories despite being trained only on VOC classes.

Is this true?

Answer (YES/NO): YES